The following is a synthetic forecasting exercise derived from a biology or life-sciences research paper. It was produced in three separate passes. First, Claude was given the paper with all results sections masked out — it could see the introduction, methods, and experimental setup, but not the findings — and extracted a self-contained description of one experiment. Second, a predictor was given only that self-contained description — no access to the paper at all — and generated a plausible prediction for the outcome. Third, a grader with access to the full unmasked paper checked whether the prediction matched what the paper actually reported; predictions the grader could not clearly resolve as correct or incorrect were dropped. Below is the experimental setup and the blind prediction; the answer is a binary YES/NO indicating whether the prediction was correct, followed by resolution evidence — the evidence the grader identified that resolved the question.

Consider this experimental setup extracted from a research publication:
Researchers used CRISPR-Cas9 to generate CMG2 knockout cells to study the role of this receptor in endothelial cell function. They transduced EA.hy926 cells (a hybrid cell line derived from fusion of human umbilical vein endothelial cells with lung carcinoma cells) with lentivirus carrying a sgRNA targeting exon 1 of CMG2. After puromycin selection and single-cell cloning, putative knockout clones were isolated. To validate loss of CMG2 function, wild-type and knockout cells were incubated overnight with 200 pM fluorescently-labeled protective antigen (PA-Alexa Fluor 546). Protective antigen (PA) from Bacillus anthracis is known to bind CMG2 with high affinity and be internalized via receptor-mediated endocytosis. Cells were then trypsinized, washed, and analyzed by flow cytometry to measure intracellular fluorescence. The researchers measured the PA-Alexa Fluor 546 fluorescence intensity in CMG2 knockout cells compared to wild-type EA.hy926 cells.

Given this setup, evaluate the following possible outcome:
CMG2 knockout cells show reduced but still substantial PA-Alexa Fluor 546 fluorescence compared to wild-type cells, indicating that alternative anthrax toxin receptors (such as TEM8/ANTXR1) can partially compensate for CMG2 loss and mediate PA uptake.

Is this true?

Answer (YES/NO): NO